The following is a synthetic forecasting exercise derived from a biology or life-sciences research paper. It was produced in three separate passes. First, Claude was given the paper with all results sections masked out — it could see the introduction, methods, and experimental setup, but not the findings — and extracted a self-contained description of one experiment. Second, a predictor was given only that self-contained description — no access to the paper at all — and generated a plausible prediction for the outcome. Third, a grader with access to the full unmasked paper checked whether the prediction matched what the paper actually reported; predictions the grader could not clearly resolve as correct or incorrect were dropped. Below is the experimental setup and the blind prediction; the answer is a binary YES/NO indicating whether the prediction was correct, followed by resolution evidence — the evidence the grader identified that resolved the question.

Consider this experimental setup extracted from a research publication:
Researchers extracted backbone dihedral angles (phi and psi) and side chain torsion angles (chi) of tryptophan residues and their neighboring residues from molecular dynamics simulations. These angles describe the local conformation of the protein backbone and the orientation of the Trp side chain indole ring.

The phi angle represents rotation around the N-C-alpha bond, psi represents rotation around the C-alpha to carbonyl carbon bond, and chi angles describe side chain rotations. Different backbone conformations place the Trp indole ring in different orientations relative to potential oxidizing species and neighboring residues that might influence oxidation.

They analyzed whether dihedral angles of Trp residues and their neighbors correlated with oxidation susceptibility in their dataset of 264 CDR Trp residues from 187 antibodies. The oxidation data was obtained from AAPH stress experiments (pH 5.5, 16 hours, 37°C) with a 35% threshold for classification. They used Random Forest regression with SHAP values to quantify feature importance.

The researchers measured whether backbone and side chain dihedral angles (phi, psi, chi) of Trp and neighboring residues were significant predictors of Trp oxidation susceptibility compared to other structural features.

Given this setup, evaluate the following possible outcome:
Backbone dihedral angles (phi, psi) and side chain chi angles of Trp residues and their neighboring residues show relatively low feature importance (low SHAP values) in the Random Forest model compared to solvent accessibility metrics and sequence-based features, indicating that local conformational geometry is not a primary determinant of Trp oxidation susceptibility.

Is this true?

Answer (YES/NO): YES